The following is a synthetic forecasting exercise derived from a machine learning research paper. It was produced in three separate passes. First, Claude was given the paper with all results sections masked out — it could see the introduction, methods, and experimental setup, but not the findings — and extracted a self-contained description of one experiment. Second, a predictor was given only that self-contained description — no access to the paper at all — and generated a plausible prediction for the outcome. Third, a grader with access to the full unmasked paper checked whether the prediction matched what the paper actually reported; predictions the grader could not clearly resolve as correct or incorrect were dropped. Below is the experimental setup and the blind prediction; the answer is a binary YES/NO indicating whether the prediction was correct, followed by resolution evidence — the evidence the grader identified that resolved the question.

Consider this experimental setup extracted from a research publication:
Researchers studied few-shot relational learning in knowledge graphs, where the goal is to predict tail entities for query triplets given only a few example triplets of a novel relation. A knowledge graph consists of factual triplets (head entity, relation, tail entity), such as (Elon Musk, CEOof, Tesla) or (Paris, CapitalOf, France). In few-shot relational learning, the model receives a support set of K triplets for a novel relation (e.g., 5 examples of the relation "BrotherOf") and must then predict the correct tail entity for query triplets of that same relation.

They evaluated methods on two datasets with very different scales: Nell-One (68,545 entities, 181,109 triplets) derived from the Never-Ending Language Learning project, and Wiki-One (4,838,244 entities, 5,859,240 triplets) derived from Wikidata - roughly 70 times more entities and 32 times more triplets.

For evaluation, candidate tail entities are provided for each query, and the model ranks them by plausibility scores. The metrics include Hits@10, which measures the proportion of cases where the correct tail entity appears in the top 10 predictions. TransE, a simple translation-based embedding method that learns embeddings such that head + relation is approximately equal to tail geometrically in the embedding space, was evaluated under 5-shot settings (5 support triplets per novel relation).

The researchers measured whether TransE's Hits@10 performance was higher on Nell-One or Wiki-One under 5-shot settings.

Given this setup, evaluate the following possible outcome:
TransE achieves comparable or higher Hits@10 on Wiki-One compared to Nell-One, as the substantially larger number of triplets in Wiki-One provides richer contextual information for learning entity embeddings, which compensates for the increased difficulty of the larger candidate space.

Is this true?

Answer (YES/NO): NO